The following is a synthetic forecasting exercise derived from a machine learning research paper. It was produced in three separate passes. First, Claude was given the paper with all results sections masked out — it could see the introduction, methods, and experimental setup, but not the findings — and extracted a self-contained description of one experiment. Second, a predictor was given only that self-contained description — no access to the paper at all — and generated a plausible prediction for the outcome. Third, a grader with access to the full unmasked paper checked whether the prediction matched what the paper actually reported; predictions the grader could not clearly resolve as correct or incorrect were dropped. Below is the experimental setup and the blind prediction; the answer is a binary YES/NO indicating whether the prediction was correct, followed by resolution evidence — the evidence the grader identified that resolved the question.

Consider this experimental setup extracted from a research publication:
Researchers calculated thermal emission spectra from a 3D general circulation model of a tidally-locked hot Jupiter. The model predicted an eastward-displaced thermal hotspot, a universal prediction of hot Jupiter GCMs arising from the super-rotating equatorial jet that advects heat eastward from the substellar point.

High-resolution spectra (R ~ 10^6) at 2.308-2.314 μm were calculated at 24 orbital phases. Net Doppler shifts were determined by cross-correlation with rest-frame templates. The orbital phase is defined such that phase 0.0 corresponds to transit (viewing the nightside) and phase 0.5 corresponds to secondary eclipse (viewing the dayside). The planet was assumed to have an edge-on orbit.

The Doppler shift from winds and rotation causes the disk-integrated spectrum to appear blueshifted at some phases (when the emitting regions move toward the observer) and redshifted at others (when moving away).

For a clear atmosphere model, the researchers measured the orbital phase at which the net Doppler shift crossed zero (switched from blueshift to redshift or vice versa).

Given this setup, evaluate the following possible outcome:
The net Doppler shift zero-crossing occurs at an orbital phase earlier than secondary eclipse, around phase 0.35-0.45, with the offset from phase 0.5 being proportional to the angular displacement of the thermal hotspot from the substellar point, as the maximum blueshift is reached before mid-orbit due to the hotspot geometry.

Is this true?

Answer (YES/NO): YES